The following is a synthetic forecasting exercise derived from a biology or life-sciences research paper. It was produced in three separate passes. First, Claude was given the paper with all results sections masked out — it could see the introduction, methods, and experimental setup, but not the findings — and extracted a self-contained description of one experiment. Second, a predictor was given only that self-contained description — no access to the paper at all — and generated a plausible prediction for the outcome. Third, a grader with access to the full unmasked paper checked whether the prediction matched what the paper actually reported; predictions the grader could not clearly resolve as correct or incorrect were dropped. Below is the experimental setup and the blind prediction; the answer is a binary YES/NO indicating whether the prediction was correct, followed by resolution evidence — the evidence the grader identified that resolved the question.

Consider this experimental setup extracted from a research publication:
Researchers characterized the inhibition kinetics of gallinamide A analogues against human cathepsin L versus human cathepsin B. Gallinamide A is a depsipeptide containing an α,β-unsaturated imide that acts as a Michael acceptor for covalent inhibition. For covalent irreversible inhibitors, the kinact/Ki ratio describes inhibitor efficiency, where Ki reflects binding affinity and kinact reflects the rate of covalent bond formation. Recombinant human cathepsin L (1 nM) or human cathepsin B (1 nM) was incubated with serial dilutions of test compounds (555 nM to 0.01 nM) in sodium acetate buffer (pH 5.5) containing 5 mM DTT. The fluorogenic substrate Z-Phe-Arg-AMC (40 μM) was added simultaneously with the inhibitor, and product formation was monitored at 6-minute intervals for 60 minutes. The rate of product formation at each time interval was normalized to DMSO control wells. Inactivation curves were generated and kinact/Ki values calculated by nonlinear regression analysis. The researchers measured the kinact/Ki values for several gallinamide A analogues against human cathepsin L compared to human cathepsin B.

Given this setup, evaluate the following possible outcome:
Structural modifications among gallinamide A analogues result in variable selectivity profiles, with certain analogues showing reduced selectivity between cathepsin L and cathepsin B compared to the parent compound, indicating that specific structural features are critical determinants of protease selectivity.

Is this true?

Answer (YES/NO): YES